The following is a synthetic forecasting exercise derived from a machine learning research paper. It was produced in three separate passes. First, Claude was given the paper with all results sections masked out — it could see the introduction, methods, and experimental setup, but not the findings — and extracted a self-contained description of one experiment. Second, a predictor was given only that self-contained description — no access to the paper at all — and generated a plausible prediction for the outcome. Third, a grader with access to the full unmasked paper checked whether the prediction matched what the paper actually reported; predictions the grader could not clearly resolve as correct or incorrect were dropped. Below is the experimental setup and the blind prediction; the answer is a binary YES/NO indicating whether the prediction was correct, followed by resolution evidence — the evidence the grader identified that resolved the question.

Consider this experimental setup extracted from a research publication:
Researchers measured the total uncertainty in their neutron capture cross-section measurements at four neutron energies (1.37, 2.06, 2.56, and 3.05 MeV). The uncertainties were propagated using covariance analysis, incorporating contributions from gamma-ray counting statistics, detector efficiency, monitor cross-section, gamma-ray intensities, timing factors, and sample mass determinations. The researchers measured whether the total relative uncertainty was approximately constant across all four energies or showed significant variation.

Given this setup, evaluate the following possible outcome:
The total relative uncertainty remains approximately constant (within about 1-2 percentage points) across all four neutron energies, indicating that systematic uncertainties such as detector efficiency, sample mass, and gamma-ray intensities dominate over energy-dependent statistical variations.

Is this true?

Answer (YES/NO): NO